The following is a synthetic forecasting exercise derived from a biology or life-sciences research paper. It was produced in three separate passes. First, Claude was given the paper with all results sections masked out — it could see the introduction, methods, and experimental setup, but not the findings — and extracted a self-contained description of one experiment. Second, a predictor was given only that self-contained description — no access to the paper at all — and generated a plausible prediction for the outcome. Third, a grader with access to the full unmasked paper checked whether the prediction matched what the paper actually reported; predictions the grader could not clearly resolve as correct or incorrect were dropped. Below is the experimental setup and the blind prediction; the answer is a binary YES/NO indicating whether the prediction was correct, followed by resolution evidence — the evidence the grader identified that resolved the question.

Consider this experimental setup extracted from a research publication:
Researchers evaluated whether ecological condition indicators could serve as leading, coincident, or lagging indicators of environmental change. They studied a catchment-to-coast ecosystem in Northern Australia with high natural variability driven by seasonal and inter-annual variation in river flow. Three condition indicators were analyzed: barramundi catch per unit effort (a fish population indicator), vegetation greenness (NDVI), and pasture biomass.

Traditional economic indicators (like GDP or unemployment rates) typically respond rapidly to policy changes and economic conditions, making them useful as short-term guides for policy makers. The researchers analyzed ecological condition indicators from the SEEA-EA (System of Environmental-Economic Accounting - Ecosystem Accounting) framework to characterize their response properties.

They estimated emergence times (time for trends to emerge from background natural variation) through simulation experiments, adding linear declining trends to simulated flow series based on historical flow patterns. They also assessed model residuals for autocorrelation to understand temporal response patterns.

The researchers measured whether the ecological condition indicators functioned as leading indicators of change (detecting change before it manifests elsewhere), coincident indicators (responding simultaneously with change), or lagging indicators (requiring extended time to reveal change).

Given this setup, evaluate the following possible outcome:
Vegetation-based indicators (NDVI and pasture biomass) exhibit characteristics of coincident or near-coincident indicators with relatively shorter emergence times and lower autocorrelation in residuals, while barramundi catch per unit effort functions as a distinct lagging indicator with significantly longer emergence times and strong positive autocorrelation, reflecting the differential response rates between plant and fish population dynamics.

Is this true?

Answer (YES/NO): NO